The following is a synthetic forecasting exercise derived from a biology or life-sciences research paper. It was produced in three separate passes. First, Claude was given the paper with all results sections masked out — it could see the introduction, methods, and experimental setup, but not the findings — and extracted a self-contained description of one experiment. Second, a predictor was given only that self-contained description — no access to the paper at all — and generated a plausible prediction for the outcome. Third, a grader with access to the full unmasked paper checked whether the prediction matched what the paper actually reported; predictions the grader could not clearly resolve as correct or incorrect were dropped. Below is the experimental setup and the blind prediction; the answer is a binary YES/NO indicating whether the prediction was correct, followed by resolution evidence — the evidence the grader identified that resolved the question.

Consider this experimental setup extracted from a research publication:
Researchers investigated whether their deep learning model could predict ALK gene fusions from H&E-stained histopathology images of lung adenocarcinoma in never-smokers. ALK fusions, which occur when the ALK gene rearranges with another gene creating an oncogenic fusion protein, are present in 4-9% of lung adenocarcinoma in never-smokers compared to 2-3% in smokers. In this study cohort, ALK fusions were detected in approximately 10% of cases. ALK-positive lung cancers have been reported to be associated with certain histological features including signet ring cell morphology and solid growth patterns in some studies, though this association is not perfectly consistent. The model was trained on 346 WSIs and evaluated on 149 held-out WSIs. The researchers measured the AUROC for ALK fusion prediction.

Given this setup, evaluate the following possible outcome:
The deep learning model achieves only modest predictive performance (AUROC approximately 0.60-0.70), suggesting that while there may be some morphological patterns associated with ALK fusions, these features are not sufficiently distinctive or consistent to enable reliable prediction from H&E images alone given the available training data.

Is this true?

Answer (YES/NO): NO